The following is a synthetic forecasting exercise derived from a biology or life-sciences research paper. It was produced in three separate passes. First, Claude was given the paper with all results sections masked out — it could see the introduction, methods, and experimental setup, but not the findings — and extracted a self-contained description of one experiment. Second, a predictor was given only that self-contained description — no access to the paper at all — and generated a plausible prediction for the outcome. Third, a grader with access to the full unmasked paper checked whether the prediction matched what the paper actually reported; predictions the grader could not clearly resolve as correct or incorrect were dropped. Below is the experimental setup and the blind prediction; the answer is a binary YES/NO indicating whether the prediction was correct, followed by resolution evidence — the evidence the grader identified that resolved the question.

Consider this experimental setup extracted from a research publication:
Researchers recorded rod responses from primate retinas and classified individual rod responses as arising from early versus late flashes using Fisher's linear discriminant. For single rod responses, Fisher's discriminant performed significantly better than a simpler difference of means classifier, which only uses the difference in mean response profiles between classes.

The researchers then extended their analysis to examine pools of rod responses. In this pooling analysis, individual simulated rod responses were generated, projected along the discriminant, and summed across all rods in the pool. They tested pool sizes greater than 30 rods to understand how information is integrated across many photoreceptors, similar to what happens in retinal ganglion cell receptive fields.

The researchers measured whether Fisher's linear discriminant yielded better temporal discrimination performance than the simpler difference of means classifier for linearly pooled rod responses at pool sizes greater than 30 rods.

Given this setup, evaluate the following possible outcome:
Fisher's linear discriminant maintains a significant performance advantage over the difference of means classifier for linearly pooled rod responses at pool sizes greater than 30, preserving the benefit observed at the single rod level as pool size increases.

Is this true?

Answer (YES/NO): NO